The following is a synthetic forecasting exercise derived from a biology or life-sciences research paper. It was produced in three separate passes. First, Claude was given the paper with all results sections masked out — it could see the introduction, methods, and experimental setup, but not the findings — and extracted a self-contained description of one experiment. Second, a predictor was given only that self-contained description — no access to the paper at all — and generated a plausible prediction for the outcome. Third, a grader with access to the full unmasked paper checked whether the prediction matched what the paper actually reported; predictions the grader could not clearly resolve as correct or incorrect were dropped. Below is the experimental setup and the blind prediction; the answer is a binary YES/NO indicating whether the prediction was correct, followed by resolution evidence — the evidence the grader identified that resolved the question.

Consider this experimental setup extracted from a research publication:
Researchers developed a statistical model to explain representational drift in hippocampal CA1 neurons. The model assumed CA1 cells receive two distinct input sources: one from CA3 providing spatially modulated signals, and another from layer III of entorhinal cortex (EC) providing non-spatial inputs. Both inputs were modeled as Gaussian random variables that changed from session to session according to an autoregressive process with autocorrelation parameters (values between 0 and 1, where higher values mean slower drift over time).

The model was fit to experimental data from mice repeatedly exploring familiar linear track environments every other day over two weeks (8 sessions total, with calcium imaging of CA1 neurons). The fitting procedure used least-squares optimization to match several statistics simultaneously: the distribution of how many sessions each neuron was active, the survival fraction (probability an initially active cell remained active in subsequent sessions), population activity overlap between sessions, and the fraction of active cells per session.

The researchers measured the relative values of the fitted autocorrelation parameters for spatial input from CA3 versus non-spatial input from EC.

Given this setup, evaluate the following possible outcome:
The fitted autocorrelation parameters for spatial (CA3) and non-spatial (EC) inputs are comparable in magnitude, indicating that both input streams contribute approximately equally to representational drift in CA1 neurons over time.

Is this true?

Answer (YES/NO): NO